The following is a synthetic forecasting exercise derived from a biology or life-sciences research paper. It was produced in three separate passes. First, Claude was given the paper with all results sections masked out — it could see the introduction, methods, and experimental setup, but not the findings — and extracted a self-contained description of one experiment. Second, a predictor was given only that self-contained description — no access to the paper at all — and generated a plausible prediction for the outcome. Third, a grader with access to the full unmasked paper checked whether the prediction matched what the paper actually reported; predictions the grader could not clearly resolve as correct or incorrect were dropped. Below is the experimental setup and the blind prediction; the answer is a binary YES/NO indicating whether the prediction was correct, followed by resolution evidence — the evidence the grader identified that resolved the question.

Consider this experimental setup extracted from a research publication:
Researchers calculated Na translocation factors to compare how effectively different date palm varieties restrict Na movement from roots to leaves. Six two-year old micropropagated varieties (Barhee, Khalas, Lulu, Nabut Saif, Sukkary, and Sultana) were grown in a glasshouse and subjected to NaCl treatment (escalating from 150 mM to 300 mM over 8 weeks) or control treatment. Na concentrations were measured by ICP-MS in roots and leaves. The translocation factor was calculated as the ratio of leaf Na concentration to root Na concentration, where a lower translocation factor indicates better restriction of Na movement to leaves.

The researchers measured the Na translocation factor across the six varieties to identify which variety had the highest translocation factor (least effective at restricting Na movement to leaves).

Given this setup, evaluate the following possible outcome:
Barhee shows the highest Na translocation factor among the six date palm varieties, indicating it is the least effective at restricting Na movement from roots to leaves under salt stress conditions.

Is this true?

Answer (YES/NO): NO